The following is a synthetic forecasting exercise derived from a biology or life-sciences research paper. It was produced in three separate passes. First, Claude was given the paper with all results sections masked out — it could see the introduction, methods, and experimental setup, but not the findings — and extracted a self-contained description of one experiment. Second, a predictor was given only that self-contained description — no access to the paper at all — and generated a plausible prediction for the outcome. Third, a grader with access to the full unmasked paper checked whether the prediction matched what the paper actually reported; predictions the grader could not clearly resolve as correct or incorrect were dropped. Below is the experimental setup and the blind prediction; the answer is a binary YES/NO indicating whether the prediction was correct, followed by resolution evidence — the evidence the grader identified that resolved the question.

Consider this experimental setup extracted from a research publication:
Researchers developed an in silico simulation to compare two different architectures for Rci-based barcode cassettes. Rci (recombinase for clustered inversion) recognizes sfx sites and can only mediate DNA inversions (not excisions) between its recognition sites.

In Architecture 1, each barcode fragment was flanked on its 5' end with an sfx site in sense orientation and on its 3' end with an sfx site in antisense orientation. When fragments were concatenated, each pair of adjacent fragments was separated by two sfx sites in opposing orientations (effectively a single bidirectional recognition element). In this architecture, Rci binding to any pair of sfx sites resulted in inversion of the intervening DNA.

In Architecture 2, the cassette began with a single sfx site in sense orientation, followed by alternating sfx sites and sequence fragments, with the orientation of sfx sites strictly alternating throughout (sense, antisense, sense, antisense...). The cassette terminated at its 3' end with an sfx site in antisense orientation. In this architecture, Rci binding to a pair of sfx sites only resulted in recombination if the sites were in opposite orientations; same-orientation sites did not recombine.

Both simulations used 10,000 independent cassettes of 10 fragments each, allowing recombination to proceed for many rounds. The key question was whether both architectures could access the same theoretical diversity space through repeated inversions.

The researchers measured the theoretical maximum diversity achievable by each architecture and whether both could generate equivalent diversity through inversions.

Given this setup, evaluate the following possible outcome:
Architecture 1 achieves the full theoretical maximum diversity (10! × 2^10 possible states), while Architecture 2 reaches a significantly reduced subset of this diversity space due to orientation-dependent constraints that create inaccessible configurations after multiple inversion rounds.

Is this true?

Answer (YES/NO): YES